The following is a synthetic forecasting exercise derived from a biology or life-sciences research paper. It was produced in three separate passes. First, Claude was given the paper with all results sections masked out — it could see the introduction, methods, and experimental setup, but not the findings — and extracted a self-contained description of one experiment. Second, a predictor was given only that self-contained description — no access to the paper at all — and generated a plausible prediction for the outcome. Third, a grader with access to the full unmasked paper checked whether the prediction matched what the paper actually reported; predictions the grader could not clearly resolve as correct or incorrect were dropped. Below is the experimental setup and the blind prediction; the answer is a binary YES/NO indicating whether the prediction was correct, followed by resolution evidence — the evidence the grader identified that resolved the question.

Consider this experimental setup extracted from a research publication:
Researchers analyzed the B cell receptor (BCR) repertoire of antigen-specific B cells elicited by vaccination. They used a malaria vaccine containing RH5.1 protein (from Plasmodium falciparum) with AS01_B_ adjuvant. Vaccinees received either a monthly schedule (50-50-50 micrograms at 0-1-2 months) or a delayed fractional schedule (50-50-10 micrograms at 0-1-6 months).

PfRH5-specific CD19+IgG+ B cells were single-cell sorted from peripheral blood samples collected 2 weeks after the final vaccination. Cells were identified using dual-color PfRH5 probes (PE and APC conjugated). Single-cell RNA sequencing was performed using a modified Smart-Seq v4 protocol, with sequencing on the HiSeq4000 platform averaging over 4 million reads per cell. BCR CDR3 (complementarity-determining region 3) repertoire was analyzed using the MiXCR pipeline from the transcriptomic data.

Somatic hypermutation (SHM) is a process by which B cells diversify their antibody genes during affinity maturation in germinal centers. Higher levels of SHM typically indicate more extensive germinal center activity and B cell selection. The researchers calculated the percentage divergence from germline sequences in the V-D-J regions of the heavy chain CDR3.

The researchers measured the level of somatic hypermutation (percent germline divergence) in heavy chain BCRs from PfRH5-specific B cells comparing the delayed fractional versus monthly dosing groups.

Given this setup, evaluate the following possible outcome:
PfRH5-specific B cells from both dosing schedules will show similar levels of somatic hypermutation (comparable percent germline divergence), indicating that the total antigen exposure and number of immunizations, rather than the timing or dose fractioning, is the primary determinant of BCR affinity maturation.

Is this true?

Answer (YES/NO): NO